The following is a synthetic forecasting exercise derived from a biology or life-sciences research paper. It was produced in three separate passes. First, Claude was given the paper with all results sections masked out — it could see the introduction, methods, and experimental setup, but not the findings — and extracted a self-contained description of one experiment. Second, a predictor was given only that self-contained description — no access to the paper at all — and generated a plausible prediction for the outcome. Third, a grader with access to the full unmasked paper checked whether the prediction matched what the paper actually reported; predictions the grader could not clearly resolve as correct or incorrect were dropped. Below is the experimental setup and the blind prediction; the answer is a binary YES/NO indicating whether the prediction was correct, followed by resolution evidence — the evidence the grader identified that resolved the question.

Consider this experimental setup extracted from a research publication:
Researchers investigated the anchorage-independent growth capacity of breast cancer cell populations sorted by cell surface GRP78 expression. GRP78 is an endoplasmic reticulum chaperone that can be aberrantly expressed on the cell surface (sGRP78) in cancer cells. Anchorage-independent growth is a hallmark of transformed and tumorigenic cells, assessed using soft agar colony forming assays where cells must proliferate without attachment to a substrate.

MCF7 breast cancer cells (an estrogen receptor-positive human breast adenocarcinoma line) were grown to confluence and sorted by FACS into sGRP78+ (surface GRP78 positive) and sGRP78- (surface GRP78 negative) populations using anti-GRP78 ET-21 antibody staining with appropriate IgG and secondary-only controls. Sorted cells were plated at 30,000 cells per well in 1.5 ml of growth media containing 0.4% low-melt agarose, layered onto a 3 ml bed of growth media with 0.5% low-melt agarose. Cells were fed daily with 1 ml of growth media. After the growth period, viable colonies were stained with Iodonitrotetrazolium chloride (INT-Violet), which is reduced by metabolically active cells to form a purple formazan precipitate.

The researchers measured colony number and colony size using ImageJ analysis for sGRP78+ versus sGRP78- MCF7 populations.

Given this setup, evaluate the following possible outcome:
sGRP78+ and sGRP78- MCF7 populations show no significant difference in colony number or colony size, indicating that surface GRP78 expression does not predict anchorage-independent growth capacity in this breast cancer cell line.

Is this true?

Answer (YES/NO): NO